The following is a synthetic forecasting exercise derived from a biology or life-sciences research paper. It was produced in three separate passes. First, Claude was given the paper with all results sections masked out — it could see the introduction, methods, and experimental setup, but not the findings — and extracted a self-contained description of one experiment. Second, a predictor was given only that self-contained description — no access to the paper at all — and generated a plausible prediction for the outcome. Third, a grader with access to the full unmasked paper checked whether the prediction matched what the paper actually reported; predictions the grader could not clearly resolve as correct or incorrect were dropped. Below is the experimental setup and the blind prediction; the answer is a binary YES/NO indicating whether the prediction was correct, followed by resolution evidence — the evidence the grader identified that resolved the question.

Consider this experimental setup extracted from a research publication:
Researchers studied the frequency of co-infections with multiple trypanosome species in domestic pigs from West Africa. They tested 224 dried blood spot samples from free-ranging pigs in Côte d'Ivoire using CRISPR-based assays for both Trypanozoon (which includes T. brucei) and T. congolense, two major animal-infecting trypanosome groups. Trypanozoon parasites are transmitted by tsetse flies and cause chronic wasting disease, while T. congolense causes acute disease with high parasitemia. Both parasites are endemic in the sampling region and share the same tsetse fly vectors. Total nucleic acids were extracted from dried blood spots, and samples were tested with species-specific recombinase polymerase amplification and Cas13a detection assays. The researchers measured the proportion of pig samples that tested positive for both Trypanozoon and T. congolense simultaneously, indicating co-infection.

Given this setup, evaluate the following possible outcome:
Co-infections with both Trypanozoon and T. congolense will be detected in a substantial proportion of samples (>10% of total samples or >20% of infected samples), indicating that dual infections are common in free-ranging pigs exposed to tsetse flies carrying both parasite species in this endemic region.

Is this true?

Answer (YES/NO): YES